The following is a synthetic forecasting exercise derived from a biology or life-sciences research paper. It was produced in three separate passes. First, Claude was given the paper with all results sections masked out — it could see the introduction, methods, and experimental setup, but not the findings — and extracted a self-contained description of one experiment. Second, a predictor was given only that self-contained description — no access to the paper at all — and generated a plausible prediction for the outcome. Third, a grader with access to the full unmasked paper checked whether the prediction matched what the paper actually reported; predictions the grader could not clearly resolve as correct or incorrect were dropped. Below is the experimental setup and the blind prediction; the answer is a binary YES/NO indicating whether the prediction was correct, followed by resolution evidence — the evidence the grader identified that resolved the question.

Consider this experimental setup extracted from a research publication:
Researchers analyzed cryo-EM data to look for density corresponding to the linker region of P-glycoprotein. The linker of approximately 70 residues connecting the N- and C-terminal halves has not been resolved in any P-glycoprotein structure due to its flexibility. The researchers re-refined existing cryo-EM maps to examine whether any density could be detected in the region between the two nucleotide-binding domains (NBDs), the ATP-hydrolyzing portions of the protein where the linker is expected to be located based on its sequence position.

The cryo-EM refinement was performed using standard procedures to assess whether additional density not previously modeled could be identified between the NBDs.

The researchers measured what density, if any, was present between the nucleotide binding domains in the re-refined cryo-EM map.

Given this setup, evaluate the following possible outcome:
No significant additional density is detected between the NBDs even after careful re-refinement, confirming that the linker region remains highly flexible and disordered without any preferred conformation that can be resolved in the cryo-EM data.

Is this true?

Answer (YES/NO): NO